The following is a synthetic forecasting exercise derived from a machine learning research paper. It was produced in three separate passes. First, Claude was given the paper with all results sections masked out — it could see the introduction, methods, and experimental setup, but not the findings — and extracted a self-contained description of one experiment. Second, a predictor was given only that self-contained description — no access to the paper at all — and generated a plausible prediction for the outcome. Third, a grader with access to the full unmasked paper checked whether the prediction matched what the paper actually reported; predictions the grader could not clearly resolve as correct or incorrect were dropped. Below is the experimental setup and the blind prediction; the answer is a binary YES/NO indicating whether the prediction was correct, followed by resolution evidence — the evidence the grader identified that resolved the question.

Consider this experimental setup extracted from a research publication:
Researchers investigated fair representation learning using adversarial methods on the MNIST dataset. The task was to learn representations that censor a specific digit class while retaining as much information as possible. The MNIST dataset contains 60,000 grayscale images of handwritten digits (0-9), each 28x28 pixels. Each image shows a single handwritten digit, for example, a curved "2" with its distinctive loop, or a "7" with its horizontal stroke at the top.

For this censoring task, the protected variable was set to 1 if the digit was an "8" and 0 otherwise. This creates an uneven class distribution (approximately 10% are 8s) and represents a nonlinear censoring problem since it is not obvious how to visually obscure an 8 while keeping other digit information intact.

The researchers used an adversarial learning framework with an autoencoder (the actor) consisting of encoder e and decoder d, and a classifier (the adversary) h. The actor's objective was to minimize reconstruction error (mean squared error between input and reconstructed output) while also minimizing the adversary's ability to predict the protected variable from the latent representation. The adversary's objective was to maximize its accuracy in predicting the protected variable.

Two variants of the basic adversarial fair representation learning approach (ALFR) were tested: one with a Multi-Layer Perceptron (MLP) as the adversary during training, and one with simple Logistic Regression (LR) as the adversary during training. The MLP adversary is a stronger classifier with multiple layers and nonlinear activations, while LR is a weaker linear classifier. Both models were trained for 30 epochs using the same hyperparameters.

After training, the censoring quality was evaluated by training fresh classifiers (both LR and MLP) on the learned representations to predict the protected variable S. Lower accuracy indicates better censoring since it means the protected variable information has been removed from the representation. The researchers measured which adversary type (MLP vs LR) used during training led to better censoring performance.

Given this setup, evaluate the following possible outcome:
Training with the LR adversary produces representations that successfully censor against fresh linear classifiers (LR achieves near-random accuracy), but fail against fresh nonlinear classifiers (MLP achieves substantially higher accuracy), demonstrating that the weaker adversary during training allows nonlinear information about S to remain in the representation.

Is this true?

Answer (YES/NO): NO